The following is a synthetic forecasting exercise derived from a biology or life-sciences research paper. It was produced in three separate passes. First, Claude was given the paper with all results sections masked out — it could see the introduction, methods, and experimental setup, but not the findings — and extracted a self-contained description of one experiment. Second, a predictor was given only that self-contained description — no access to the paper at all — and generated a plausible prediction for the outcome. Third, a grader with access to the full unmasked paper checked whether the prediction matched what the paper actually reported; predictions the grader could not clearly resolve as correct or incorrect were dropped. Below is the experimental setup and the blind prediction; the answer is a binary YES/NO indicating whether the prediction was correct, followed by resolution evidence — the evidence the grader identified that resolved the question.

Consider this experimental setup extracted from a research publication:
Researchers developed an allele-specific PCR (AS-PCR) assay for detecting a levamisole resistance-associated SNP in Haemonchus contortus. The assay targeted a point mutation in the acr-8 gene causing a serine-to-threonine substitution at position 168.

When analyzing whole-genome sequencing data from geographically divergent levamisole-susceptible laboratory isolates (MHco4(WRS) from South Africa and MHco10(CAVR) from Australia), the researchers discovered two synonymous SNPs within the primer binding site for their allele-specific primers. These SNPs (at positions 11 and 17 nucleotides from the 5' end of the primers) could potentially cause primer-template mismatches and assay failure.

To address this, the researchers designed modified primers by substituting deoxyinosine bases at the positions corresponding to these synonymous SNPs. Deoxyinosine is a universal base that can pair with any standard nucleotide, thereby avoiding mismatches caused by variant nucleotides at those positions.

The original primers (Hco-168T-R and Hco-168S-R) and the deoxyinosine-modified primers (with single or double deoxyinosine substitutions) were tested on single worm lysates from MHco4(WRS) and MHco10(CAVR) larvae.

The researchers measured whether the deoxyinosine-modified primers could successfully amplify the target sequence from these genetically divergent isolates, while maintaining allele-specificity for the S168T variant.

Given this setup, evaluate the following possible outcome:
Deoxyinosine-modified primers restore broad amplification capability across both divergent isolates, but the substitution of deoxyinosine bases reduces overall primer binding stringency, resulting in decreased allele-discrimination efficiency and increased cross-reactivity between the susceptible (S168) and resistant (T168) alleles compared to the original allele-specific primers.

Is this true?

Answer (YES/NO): NO